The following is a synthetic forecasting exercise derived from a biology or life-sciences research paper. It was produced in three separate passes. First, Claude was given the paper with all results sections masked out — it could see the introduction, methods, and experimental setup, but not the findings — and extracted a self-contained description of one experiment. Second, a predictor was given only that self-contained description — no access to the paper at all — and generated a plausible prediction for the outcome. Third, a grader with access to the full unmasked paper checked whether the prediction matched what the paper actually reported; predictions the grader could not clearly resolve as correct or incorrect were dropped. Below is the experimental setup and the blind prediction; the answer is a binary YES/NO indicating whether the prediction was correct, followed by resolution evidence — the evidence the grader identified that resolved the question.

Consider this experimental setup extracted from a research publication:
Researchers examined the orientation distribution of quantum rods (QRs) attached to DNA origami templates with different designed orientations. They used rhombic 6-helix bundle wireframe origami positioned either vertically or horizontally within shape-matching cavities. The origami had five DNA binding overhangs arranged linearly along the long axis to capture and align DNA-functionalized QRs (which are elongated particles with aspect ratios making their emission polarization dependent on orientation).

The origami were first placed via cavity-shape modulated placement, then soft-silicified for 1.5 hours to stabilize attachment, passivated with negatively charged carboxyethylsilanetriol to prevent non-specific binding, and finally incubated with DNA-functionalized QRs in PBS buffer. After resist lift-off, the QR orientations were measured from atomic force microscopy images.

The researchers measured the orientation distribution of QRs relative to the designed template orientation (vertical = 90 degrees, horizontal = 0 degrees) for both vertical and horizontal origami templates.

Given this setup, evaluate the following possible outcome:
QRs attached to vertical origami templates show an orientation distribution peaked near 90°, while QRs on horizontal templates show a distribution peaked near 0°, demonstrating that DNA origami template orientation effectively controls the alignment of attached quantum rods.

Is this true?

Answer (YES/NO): YES